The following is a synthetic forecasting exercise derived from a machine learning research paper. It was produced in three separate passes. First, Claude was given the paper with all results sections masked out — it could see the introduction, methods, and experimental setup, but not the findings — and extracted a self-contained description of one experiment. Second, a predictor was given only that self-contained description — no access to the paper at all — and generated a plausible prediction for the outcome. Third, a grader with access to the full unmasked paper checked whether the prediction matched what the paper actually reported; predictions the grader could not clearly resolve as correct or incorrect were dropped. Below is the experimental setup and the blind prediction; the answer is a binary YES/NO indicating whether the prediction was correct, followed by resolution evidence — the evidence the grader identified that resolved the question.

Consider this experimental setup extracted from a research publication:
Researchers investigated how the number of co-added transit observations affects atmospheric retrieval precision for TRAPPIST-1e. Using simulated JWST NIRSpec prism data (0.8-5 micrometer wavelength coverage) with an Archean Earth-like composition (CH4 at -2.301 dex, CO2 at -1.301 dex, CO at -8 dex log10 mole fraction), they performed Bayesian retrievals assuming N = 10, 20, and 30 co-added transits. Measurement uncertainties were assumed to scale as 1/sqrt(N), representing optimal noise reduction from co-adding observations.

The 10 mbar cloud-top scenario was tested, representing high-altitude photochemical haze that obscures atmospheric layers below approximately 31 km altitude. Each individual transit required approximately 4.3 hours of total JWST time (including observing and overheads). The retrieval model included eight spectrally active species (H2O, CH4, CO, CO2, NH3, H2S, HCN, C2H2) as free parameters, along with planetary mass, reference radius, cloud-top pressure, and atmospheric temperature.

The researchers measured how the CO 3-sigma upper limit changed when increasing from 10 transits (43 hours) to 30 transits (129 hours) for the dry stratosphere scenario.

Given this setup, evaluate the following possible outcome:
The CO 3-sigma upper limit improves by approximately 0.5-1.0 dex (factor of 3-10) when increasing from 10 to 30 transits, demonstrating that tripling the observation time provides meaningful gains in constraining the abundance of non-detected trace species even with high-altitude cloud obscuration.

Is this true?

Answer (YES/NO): YES